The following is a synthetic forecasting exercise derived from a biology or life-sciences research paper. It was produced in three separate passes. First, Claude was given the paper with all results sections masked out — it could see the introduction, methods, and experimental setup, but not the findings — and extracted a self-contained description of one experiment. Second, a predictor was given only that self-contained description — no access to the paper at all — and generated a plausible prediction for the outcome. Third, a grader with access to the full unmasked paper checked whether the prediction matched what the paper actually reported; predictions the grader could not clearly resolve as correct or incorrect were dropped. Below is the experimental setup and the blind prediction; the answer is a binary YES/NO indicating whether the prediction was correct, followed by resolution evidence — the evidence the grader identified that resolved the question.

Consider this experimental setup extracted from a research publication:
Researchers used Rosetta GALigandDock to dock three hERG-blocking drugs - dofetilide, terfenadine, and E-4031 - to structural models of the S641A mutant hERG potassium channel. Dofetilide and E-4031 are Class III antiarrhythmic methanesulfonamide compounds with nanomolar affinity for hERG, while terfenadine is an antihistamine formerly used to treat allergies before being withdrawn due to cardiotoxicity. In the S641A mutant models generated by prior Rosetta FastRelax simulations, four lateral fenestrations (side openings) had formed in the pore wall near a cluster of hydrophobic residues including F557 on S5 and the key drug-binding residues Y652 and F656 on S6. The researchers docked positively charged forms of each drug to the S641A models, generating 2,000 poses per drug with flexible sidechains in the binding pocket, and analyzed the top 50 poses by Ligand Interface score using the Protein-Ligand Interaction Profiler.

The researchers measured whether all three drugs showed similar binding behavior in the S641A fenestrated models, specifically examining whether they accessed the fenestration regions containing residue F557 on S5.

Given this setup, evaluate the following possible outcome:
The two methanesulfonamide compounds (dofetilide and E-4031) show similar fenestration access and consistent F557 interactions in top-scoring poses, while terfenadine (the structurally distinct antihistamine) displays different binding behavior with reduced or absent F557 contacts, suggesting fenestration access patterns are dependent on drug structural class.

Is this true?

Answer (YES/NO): NO